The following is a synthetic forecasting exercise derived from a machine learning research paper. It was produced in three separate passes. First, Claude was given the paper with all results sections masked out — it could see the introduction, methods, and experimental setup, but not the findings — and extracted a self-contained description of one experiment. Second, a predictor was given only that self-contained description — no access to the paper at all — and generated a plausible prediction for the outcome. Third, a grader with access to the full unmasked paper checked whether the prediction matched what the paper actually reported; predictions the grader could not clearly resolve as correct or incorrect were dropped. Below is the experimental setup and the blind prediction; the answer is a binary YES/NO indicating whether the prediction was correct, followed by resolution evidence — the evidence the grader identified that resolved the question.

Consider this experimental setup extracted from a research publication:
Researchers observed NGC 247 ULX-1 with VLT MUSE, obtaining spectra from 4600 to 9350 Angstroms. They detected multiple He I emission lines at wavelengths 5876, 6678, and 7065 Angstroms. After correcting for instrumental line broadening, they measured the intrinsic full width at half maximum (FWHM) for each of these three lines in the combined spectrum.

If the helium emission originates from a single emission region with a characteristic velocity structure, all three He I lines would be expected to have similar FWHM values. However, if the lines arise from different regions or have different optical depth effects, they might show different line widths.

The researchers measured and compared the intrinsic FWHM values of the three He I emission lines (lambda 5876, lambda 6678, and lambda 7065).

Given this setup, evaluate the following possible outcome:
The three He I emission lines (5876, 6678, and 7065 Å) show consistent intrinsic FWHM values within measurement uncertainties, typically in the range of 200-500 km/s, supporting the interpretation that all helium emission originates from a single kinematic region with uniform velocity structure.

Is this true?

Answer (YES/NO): NO